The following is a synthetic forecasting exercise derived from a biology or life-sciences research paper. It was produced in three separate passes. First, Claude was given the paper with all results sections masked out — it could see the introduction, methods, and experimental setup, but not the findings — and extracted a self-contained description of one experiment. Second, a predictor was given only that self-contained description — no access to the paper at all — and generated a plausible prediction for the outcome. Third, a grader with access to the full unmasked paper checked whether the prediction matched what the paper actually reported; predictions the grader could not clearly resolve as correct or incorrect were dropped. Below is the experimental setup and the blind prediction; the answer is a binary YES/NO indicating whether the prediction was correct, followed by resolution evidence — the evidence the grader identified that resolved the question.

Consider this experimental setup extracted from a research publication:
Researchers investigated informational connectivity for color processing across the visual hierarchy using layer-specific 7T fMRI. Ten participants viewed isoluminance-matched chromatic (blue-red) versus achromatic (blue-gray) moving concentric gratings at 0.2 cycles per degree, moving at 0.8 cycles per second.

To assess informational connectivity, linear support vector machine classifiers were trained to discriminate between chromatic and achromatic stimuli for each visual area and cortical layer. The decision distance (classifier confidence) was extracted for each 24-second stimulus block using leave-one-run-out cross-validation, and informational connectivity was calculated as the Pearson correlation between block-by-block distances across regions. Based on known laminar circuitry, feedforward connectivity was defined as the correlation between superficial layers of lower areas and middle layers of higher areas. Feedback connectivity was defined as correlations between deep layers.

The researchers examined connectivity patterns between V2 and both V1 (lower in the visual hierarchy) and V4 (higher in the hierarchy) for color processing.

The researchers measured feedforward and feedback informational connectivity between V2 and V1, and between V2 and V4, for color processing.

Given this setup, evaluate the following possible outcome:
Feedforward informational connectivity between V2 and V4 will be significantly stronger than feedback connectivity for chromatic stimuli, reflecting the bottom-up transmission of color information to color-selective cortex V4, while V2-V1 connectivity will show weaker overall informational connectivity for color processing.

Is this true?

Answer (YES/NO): NO